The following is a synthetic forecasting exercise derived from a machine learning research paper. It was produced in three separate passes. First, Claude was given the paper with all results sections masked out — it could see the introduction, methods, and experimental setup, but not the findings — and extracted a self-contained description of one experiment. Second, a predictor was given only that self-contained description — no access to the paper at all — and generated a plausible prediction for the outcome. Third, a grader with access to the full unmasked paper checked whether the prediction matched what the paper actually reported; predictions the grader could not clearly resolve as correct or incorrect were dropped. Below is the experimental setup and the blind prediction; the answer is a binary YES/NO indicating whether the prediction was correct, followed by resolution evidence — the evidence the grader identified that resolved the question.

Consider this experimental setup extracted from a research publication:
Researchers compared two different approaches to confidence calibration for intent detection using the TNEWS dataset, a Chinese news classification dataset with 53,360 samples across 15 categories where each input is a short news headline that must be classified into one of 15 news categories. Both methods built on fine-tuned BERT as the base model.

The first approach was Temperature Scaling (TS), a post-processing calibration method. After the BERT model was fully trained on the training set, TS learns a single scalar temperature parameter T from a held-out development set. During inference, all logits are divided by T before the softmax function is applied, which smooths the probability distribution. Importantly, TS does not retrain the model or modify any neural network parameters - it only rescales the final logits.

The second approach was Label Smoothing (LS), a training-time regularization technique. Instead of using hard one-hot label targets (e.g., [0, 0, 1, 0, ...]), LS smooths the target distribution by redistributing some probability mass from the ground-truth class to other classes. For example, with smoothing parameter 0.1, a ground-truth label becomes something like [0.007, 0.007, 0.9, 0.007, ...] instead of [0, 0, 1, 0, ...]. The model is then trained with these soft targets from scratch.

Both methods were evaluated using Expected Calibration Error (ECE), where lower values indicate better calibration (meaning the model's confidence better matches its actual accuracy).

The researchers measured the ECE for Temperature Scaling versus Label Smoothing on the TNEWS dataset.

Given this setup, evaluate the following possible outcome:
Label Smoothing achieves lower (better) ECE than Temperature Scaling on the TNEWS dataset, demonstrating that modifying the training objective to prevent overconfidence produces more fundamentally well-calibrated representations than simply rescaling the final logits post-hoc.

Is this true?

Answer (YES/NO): NO